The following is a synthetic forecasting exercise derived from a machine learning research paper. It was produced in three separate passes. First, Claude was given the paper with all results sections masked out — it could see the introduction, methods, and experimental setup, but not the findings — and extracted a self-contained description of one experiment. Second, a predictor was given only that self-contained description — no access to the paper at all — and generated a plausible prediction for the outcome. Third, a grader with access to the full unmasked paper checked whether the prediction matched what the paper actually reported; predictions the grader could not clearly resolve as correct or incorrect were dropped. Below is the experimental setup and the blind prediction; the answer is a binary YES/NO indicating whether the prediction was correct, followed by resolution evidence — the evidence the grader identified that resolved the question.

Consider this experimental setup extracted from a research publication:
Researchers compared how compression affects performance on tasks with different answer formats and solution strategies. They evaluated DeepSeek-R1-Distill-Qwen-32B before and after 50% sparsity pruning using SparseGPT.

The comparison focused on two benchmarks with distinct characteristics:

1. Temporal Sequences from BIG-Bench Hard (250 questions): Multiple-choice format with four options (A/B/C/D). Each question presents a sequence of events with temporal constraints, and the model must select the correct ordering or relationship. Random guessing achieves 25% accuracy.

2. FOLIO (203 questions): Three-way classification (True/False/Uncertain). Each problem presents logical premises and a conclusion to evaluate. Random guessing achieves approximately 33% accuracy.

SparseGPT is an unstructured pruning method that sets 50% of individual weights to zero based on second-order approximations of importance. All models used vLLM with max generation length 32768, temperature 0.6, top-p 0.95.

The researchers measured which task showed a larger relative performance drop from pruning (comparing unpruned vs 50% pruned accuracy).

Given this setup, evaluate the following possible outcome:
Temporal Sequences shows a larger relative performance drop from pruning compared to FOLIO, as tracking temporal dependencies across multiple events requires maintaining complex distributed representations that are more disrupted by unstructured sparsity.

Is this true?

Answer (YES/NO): NO